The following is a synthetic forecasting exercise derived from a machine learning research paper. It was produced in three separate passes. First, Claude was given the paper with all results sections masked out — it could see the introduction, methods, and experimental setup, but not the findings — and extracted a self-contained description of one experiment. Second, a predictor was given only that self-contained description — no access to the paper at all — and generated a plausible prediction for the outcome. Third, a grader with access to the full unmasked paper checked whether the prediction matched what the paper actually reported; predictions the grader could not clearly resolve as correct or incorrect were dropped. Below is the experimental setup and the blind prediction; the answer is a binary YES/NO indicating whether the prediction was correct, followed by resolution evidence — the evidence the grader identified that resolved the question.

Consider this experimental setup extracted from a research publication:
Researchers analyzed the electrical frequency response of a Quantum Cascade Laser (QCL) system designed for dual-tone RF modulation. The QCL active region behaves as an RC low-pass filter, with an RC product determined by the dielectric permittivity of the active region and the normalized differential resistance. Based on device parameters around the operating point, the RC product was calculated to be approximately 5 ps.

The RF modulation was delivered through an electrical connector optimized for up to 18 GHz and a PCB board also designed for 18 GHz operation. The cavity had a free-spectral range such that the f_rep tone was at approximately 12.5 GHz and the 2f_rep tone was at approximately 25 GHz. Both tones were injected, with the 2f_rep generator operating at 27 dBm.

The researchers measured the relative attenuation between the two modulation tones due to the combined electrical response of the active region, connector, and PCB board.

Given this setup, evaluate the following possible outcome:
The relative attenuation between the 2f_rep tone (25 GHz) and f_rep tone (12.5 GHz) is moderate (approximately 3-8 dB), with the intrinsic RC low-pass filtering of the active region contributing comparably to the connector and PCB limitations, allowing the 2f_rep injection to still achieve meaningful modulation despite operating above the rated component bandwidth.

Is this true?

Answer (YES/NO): NO